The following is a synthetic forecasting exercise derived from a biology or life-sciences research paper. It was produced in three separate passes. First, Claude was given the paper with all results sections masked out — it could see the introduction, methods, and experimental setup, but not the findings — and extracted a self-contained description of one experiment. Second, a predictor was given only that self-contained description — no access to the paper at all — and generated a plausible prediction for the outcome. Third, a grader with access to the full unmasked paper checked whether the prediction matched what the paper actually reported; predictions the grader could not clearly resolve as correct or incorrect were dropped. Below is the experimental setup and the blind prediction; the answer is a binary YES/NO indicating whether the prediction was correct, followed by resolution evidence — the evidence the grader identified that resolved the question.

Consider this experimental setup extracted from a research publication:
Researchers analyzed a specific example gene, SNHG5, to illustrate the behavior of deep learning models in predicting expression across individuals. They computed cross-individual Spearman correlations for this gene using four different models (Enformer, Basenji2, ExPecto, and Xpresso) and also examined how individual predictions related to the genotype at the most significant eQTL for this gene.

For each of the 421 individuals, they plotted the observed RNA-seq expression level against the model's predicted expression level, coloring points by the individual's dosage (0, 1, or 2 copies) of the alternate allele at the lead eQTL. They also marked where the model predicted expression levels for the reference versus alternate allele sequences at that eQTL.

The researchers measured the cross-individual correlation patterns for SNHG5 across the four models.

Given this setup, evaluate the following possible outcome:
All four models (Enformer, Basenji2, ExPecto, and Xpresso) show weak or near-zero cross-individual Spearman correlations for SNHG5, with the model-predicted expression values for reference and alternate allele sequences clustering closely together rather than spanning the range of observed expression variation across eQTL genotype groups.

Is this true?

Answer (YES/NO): NO